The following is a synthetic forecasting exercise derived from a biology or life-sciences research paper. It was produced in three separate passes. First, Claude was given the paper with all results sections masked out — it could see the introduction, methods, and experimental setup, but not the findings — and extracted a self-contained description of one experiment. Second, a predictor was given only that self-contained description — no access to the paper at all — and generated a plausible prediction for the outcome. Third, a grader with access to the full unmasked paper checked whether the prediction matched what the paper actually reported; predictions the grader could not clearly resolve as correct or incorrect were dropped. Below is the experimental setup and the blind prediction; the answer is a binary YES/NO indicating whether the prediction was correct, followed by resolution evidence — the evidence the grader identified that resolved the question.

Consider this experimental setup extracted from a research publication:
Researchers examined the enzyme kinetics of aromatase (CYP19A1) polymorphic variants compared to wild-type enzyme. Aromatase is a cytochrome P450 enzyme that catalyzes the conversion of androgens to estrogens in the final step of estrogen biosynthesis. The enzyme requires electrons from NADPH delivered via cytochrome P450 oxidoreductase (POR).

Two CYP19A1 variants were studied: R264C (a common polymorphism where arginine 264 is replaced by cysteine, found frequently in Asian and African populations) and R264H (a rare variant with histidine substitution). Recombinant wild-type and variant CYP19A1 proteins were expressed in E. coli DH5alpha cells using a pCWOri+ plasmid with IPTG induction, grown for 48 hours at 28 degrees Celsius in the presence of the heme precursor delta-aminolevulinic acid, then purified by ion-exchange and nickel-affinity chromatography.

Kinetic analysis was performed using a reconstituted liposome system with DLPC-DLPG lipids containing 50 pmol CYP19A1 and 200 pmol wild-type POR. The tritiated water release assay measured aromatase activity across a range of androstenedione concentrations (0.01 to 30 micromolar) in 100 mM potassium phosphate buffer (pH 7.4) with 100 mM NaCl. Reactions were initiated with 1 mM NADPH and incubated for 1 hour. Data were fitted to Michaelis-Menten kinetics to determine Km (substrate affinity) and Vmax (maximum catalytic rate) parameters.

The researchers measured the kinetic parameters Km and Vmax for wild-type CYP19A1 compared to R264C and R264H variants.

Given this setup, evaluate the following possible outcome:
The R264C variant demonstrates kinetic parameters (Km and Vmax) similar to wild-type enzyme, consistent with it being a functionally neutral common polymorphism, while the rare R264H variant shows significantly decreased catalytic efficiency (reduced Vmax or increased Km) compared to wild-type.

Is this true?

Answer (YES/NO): NO